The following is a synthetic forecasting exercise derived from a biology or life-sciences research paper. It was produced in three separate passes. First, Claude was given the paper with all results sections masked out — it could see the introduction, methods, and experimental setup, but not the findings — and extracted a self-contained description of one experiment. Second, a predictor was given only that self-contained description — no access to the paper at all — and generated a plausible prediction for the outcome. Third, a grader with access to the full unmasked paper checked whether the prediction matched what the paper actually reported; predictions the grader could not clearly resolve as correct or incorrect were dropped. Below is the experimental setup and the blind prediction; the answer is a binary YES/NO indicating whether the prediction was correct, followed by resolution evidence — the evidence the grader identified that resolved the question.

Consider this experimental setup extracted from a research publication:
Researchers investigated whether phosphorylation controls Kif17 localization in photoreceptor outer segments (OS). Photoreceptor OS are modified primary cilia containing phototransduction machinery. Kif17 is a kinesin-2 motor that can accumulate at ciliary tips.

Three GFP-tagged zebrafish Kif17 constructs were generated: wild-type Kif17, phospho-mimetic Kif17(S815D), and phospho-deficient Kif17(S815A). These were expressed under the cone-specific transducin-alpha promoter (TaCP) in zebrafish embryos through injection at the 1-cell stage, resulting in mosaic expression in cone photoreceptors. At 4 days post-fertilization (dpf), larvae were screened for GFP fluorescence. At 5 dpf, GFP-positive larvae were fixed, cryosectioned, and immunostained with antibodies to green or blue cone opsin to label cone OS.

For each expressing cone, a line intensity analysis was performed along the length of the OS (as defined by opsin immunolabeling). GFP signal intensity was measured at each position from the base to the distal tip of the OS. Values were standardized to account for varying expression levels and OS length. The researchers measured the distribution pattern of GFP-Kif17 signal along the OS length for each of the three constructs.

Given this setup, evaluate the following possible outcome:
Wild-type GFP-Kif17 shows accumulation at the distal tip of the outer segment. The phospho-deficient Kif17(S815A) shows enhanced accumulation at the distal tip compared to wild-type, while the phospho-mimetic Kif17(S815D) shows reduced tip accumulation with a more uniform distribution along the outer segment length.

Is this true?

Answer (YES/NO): NO